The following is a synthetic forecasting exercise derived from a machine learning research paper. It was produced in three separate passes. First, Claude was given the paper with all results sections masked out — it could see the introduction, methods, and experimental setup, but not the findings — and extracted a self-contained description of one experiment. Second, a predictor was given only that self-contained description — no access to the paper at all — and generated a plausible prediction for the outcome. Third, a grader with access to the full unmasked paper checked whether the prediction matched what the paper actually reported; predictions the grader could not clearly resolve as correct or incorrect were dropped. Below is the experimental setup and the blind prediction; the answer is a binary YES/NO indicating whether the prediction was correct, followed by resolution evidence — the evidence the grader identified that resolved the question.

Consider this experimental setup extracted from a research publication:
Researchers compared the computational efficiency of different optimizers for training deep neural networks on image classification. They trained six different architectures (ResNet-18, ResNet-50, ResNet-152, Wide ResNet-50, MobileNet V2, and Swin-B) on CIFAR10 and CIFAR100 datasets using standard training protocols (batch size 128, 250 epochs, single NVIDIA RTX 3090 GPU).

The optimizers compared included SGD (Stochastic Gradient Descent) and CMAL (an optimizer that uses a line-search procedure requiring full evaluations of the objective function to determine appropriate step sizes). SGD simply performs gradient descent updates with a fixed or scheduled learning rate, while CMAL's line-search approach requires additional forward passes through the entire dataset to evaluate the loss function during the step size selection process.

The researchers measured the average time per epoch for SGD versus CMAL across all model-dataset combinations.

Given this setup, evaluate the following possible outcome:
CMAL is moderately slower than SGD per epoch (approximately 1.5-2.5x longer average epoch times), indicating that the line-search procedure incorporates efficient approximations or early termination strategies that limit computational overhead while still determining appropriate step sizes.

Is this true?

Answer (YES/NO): NO